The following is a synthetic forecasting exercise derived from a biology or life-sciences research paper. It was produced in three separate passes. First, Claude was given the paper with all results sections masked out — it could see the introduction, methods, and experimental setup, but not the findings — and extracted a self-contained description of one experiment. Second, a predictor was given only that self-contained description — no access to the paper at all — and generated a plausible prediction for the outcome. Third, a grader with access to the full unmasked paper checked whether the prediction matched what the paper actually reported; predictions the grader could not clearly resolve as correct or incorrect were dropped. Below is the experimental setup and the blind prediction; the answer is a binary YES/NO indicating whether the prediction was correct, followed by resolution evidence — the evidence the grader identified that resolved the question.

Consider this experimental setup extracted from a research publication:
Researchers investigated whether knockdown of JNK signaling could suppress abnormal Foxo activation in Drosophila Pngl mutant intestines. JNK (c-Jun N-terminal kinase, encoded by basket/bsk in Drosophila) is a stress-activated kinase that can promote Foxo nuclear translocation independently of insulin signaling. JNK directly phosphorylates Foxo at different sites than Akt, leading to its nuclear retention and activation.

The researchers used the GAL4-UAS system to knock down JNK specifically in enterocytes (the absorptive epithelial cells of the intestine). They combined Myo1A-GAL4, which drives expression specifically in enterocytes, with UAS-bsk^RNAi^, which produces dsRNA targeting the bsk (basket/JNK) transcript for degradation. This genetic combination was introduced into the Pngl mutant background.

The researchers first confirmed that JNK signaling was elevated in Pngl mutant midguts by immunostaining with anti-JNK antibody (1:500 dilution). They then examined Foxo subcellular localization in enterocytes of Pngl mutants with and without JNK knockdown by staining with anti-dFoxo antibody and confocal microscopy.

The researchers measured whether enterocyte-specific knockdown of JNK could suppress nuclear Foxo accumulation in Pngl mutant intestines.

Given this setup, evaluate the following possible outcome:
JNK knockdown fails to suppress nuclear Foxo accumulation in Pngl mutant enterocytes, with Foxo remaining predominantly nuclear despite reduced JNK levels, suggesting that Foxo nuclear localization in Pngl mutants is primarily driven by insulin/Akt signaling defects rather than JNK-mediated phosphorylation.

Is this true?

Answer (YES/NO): NO